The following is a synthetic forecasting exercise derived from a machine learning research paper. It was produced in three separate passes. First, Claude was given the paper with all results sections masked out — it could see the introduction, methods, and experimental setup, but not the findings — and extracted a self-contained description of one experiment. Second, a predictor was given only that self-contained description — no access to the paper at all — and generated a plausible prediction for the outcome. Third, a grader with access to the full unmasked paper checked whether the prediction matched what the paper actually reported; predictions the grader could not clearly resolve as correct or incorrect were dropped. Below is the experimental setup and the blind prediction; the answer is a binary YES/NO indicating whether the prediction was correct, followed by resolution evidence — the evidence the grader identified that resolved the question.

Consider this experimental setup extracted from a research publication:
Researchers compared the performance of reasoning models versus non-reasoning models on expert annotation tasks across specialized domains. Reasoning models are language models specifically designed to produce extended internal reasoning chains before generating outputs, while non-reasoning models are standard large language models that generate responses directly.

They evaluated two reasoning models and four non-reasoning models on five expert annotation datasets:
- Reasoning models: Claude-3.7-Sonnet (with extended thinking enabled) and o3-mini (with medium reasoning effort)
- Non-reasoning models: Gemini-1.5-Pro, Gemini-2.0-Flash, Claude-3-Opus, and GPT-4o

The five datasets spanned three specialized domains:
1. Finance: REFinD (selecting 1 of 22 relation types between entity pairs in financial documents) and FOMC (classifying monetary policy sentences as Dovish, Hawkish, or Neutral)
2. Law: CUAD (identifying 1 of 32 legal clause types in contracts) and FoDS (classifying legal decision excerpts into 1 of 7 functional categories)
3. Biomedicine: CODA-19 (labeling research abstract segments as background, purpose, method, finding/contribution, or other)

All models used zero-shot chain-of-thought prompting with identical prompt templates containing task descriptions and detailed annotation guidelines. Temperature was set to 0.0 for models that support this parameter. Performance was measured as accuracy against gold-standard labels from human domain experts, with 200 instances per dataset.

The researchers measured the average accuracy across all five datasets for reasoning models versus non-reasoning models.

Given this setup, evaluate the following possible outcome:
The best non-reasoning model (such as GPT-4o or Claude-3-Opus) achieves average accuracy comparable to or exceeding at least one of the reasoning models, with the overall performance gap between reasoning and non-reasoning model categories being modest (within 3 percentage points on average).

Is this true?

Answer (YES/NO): NO